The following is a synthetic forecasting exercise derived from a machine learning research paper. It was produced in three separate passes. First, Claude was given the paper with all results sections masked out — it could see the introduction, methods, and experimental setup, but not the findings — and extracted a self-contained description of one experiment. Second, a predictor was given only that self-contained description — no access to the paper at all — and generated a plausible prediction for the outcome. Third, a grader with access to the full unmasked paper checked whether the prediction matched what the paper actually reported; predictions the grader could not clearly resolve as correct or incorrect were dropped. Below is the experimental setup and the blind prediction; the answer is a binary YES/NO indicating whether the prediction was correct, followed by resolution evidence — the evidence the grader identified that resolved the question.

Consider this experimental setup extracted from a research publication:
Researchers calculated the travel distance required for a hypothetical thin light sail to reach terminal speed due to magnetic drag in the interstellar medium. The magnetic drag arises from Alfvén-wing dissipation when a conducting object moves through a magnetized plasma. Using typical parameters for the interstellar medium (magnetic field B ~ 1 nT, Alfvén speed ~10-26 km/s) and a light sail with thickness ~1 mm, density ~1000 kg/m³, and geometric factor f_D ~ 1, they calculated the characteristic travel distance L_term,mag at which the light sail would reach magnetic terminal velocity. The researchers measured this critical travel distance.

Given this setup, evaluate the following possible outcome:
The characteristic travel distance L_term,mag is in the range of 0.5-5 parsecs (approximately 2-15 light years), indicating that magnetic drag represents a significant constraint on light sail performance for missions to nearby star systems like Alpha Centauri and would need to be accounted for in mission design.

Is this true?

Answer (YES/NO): NO